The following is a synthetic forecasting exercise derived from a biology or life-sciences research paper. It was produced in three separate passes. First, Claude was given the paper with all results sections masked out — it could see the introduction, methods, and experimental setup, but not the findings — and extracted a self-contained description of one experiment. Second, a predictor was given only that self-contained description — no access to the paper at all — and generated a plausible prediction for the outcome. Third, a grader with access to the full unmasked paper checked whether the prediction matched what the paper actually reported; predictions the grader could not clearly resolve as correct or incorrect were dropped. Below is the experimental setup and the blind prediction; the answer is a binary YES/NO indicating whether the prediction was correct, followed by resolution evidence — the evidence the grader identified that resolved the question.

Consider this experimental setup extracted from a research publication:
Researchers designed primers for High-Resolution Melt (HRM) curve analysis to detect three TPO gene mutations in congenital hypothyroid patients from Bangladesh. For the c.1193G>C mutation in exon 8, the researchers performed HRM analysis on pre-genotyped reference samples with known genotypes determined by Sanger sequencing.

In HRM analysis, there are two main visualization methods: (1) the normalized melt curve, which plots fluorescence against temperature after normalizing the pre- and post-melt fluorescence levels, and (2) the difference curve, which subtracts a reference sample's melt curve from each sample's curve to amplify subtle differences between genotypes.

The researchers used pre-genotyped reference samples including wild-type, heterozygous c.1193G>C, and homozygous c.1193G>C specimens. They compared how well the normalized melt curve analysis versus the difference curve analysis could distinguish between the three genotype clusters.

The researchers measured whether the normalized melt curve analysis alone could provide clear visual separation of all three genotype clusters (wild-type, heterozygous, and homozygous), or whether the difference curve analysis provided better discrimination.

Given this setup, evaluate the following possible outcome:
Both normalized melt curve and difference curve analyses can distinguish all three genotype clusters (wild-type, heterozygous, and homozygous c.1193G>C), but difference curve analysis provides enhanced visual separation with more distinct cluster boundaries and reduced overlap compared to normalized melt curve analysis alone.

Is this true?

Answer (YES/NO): YES